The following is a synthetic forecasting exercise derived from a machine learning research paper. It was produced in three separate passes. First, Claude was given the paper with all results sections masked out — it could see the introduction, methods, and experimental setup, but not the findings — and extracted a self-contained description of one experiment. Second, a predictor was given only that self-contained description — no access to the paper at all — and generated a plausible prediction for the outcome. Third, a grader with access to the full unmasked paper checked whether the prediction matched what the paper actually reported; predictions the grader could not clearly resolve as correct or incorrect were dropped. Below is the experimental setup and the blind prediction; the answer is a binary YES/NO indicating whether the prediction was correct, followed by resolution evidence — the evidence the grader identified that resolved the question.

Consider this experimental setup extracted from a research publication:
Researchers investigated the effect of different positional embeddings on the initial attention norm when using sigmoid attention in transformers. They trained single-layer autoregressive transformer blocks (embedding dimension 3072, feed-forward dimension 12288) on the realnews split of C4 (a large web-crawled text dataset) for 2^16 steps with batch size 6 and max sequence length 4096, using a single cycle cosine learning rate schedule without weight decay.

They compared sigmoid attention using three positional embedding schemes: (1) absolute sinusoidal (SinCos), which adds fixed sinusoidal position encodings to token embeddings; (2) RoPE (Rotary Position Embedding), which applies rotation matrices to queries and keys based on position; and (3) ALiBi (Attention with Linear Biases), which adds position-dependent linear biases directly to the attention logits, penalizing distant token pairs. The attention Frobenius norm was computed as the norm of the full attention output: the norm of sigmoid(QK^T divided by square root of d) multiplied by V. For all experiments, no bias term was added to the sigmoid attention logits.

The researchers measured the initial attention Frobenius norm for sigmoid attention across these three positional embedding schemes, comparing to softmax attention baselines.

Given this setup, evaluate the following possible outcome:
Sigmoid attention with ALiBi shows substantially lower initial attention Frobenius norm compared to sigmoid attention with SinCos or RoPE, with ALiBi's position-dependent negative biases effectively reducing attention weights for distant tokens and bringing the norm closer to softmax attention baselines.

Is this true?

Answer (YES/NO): YES